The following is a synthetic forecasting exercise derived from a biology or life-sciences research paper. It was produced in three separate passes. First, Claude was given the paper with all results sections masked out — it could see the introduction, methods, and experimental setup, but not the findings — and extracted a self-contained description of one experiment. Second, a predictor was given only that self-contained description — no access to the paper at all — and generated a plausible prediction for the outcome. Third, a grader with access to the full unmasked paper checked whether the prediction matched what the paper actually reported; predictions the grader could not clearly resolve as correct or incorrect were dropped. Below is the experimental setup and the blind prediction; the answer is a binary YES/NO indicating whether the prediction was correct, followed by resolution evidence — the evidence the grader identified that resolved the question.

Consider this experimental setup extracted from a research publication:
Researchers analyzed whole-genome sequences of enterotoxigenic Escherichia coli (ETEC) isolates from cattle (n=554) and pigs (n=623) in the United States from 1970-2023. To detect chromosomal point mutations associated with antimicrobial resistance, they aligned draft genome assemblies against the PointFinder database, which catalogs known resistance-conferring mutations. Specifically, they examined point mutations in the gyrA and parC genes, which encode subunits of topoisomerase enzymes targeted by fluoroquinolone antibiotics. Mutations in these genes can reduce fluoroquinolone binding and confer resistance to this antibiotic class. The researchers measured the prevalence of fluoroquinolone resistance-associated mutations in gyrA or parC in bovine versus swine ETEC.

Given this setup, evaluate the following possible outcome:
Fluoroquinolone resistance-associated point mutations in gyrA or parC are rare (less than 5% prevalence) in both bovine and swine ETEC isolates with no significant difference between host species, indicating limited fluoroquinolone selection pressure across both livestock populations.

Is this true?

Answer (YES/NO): NO